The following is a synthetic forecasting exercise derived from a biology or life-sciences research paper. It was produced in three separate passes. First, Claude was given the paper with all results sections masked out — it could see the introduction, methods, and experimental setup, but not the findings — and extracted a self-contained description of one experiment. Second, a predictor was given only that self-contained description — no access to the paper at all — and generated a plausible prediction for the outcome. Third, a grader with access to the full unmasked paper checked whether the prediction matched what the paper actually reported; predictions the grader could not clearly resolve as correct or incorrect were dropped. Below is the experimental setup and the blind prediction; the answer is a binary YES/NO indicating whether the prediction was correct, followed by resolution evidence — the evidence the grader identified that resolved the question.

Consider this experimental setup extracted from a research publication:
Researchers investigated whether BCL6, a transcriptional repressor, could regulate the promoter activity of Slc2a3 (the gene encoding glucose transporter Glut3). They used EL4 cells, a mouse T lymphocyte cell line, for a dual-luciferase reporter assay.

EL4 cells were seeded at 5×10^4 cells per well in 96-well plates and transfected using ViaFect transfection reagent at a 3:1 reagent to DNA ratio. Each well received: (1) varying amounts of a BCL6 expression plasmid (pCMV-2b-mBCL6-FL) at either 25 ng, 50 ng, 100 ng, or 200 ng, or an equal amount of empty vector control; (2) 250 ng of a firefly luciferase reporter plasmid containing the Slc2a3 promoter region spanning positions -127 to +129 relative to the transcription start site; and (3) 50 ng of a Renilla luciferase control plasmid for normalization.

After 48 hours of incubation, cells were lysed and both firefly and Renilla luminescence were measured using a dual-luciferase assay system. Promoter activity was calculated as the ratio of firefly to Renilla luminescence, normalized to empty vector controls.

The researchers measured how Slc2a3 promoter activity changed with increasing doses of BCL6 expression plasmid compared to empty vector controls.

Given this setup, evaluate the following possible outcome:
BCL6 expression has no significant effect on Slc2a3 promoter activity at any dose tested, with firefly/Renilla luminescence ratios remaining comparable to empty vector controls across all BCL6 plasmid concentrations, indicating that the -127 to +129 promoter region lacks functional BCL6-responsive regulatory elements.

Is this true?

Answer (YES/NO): NO